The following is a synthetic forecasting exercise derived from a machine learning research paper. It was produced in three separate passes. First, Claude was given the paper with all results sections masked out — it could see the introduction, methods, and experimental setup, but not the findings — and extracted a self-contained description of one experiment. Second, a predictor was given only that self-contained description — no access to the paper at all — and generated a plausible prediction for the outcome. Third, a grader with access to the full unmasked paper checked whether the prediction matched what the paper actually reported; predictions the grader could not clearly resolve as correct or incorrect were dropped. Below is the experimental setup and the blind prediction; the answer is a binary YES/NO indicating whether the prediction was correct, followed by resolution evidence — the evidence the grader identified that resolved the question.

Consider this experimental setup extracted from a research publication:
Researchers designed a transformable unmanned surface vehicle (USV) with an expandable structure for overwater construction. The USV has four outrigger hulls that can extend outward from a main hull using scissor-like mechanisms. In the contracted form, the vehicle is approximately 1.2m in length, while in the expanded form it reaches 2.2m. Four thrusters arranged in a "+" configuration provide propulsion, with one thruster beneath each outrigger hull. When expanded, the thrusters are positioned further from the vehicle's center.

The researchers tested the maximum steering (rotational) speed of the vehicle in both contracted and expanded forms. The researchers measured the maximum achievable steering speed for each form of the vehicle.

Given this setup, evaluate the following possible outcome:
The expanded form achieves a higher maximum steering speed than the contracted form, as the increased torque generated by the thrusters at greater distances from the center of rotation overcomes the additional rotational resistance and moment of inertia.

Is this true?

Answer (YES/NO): NO